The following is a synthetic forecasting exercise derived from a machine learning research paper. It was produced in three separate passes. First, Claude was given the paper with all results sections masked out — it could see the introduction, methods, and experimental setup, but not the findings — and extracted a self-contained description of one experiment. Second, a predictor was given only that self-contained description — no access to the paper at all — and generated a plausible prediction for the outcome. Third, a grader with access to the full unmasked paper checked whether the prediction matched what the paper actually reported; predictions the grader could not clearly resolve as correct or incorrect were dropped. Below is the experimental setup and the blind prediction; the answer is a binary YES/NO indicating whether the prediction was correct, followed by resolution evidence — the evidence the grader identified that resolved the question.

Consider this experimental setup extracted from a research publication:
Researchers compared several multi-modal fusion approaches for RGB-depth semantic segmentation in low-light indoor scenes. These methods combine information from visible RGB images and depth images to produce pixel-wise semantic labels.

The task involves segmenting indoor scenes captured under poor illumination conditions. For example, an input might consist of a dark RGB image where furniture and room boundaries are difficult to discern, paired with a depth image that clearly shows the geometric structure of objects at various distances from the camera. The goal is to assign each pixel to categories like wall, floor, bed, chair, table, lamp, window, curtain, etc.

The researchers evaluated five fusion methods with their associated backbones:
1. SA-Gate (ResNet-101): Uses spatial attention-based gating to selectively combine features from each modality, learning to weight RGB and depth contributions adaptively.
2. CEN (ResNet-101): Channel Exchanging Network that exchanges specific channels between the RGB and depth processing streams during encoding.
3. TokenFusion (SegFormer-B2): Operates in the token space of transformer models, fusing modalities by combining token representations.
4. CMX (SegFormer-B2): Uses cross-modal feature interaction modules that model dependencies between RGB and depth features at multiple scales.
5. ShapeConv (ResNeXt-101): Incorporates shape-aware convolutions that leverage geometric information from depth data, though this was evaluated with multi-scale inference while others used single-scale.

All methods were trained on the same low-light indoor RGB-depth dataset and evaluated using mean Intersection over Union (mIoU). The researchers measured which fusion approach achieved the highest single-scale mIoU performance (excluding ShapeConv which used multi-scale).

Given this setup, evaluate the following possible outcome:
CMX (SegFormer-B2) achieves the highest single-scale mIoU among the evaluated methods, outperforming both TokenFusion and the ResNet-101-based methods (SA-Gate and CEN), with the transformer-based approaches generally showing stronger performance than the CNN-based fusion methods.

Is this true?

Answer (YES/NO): YES